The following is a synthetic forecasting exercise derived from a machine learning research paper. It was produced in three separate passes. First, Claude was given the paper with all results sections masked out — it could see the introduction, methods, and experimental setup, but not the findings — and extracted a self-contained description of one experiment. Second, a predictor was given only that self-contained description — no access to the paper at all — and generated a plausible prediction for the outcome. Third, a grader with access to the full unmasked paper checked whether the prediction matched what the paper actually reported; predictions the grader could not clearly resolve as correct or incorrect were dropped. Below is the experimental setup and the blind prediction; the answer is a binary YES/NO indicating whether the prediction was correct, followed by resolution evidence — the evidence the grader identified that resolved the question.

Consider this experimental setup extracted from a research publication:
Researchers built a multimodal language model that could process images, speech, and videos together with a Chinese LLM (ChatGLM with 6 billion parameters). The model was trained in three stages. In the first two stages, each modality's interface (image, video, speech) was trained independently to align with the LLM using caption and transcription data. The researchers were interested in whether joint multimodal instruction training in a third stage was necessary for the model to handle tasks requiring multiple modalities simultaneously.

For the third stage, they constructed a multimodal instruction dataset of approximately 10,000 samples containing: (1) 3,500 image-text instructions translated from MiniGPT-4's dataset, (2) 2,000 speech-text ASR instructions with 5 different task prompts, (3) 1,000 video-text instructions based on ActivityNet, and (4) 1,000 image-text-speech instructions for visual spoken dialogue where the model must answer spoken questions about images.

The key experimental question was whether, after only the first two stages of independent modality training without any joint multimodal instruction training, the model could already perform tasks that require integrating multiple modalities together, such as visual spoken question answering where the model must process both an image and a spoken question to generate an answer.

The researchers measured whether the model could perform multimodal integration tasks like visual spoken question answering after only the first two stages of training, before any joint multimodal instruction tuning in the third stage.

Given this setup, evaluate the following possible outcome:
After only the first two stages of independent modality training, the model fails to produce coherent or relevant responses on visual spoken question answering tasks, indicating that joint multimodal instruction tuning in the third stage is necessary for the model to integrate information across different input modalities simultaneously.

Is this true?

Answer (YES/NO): NO